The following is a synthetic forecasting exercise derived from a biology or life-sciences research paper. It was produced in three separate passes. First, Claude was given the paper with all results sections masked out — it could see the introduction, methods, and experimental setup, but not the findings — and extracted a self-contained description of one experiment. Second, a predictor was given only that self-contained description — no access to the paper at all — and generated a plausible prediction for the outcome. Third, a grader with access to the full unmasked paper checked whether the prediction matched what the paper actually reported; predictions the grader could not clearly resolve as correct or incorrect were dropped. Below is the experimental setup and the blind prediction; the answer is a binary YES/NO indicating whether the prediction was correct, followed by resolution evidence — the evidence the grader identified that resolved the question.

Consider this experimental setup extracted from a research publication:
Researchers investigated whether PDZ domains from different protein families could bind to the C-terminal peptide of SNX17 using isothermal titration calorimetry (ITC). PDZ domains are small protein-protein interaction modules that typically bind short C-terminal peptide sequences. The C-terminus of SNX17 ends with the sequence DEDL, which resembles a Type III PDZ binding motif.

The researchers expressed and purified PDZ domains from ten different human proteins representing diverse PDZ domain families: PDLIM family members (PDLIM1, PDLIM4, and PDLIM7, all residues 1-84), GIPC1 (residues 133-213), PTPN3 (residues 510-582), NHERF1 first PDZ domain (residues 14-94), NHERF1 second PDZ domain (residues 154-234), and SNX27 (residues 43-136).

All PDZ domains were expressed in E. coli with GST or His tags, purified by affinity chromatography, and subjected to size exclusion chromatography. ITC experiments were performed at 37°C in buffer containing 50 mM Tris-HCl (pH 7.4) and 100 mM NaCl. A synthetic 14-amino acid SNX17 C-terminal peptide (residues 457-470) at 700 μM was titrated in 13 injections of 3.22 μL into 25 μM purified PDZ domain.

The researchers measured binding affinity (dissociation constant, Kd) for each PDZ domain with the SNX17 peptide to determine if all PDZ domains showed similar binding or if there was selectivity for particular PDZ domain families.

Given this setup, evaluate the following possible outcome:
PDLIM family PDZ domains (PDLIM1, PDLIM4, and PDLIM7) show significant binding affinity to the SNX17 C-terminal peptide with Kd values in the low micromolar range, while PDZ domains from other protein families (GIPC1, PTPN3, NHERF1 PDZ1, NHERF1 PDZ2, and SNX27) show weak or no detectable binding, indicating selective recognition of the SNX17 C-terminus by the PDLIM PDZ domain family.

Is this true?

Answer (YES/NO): YES